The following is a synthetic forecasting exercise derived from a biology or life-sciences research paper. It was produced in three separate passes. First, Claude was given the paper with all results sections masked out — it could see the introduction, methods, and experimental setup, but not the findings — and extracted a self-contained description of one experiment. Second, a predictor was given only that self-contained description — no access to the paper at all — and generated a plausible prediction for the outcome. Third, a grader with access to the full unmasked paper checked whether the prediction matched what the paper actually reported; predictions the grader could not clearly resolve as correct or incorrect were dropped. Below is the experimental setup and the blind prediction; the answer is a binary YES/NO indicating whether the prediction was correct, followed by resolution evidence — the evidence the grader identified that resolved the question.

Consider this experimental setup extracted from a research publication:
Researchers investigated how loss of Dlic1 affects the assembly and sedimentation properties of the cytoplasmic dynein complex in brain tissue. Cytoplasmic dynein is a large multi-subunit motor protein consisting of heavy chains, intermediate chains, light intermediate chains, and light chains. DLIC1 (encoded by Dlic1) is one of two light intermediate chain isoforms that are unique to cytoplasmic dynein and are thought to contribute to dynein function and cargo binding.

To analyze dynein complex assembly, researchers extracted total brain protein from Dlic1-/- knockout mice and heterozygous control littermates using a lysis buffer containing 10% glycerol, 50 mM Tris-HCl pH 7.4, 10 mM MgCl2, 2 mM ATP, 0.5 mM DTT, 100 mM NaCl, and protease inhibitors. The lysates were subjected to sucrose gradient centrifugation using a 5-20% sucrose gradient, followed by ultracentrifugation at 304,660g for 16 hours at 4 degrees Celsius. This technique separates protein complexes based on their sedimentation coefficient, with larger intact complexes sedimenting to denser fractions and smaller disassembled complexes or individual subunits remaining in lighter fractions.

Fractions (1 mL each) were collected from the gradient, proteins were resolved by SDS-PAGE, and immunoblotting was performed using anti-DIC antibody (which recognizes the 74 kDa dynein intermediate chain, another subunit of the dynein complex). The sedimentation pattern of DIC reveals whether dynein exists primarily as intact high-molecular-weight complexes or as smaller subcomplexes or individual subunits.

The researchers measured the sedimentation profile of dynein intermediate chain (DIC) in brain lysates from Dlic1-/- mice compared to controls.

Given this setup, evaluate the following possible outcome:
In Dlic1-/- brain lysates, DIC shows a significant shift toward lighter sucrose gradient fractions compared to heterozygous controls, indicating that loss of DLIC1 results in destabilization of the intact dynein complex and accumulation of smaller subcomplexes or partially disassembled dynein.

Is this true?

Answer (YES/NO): YES